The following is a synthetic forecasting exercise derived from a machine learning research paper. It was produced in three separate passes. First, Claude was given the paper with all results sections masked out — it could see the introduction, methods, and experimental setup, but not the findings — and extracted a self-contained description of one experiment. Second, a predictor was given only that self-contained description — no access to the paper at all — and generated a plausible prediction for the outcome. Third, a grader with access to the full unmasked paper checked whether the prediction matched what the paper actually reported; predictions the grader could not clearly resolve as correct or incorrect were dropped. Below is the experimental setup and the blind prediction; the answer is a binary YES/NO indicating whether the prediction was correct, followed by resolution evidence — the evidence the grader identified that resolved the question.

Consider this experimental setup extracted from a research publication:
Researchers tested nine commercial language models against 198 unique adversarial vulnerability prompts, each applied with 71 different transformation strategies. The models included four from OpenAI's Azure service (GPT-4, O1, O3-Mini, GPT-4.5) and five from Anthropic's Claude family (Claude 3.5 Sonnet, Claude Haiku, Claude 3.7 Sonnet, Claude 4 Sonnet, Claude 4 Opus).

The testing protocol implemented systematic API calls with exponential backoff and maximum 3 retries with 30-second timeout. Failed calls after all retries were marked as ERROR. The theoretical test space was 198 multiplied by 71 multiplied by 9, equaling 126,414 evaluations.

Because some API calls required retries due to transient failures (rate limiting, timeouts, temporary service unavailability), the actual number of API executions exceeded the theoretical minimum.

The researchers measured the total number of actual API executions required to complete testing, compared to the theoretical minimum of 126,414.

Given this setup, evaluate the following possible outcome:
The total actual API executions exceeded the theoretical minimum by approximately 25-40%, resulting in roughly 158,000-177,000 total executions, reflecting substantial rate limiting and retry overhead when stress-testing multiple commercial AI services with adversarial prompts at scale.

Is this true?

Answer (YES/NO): NO